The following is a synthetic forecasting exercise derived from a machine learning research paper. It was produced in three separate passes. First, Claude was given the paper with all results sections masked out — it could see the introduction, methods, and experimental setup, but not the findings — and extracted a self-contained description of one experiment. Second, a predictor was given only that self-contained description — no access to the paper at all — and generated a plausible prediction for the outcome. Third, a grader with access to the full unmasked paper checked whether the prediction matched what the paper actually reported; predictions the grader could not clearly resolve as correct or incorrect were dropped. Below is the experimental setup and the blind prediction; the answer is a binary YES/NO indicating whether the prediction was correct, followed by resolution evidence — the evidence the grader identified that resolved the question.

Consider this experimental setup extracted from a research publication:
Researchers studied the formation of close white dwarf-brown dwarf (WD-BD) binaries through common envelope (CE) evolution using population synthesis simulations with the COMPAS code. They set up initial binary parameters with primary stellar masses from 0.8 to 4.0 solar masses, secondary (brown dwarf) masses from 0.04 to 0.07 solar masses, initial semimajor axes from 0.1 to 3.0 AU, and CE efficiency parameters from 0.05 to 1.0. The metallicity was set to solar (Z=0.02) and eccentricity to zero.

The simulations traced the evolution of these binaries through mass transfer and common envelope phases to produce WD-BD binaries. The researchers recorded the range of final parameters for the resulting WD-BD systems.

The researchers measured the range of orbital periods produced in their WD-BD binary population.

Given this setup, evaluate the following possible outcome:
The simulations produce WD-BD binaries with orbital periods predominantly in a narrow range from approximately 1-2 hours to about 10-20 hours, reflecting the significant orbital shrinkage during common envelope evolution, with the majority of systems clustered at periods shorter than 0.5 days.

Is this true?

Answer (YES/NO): NO